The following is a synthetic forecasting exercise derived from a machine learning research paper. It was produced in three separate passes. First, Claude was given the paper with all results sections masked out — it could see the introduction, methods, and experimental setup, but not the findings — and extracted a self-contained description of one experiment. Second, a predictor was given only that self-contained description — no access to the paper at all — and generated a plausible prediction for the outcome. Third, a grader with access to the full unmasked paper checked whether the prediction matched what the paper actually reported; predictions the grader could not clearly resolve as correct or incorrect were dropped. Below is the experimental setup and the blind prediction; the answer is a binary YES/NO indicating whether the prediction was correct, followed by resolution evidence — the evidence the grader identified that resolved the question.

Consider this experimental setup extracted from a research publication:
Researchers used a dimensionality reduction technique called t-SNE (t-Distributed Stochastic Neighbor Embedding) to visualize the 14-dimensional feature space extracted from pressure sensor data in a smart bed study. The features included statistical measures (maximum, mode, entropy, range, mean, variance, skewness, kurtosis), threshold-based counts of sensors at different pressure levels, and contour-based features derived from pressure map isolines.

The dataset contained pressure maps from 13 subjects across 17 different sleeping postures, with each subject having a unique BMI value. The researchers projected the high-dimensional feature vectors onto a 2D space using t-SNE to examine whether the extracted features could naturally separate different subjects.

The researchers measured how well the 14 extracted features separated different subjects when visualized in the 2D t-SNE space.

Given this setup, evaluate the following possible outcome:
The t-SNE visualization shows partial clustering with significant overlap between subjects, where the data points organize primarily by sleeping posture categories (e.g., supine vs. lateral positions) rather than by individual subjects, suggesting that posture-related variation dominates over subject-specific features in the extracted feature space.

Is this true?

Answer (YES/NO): NO